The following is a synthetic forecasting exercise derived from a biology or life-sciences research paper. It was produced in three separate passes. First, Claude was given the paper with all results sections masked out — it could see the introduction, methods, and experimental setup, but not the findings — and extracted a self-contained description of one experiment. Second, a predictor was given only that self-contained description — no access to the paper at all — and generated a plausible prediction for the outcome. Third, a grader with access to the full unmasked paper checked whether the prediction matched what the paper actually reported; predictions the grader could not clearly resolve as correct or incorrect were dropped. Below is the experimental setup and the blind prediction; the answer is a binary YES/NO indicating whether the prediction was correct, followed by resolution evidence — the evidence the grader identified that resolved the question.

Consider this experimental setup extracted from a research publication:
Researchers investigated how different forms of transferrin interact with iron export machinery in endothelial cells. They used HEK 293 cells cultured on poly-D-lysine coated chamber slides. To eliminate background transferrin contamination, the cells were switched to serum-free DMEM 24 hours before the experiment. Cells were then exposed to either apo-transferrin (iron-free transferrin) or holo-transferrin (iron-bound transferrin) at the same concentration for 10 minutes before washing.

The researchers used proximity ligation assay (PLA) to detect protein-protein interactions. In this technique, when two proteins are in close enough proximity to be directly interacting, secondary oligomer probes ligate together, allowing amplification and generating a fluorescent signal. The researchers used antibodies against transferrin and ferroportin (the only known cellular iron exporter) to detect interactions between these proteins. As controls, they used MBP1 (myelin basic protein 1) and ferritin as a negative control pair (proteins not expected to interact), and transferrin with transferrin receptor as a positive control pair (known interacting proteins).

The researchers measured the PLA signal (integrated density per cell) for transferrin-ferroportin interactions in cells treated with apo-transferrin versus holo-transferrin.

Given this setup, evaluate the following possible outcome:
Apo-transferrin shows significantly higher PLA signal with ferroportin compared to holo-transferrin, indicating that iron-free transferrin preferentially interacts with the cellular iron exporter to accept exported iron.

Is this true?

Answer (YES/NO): NO